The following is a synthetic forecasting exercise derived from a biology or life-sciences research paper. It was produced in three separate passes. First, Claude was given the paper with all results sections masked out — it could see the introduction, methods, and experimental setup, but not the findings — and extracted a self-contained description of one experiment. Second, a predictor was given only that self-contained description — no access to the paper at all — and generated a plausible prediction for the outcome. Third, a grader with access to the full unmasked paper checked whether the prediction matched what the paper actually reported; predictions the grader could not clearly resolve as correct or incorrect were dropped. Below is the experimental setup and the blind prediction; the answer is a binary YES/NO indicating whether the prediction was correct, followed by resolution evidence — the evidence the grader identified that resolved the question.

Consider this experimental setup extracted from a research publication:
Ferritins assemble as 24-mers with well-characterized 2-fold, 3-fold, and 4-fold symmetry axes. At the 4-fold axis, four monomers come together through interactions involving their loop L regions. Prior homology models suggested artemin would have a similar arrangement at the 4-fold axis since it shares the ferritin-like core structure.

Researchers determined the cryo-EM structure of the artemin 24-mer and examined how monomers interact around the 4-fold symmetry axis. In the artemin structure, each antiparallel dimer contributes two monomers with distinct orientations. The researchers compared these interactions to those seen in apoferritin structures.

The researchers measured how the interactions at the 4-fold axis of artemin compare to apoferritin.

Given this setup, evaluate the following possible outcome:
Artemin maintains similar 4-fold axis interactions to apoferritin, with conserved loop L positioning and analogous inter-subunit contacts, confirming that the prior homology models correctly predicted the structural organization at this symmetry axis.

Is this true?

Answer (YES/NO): NO